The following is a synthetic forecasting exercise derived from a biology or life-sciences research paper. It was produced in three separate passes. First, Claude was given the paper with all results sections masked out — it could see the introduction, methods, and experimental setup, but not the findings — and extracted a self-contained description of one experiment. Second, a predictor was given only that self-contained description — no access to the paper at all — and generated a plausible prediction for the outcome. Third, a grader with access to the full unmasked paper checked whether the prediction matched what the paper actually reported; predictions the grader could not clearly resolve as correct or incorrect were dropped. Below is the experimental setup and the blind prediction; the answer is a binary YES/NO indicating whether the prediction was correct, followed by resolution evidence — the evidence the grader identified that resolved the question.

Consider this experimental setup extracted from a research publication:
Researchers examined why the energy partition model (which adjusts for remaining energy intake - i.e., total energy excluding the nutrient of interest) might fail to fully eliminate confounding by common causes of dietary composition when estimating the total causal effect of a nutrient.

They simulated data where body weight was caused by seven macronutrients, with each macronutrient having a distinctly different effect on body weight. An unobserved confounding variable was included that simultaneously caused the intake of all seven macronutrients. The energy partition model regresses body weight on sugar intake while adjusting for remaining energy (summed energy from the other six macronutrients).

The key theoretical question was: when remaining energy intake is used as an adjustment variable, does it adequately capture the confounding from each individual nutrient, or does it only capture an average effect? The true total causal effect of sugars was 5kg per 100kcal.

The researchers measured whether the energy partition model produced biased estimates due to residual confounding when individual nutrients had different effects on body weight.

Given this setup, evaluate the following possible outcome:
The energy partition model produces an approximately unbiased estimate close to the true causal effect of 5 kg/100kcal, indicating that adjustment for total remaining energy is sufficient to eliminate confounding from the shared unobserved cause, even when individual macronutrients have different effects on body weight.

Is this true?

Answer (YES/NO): NO